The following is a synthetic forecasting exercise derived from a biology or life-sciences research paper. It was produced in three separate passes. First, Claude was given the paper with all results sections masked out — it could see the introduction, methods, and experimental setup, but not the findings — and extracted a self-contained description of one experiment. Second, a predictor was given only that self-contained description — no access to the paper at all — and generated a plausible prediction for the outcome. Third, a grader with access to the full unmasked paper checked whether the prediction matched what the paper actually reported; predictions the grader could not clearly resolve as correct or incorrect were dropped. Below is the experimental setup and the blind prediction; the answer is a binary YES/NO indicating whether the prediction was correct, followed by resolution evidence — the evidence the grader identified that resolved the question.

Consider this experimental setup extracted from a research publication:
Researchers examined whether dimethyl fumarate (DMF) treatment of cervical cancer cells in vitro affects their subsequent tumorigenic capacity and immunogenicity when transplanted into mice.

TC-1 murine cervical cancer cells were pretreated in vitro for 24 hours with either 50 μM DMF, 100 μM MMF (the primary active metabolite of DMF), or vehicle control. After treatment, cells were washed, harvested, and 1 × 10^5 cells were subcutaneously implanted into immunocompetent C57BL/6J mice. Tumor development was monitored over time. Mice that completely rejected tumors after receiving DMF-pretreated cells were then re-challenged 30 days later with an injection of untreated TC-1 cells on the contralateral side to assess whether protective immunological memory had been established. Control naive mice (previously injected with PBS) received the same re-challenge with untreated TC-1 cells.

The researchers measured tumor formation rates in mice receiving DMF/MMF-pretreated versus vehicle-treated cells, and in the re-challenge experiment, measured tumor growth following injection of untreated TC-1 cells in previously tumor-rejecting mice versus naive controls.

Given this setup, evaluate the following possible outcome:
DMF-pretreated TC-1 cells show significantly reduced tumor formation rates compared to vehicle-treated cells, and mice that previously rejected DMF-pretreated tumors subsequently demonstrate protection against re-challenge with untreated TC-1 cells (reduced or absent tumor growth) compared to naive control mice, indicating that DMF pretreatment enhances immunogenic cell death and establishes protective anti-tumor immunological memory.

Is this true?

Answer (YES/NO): YES